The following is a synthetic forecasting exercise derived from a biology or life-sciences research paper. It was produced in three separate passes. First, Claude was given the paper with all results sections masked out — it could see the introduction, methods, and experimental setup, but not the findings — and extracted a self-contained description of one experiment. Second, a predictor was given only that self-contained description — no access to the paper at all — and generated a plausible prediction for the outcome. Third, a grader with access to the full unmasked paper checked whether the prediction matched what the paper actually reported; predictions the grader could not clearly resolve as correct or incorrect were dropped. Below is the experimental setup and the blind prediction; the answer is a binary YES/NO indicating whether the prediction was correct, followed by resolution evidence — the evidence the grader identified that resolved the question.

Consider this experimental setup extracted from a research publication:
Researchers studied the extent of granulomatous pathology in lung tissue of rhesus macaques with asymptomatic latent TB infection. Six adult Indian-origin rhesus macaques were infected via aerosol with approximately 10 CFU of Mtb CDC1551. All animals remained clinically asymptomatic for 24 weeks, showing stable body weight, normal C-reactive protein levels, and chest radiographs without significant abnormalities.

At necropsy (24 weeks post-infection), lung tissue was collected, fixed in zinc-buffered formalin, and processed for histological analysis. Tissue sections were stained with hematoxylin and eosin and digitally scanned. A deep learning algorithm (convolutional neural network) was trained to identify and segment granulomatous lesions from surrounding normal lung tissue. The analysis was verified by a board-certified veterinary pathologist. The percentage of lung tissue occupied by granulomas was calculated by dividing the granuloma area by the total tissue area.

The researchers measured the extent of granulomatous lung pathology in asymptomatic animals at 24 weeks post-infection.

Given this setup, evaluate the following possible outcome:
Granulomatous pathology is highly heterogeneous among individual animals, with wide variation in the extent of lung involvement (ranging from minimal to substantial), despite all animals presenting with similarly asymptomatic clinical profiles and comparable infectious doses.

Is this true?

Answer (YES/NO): YES